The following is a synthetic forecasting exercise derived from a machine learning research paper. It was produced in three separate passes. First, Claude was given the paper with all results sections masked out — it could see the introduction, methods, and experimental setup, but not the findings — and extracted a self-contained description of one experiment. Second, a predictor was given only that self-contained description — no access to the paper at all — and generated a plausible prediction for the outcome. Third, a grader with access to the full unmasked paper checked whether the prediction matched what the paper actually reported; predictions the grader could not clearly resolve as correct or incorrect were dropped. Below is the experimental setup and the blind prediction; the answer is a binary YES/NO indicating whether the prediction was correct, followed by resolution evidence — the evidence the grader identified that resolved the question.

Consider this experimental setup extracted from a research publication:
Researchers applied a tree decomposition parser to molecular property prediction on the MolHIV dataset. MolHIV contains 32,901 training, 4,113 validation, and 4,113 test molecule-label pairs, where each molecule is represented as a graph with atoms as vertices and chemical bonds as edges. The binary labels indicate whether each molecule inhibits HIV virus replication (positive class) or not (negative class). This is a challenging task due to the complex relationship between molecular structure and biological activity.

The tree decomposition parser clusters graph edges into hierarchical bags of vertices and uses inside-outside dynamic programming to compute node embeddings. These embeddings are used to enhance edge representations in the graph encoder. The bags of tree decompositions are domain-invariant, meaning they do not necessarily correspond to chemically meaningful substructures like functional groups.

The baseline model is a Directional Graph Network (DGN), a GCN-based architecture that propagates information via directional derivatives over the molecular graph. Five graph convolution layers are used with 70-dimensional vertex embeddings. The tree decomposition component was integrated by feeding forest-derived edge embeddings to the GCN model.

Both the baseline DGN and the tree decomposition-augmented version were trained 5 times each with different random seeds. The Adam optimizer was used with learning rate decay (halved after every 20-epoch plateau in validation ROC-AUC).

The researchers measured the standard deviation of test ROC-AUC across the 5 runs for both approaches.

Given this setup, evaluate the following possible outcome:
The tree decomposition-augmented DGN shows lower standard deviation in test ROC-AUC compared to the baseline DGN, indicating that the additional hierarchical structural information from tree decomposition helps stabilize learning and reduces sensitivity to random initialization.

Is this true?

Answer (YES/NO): NO